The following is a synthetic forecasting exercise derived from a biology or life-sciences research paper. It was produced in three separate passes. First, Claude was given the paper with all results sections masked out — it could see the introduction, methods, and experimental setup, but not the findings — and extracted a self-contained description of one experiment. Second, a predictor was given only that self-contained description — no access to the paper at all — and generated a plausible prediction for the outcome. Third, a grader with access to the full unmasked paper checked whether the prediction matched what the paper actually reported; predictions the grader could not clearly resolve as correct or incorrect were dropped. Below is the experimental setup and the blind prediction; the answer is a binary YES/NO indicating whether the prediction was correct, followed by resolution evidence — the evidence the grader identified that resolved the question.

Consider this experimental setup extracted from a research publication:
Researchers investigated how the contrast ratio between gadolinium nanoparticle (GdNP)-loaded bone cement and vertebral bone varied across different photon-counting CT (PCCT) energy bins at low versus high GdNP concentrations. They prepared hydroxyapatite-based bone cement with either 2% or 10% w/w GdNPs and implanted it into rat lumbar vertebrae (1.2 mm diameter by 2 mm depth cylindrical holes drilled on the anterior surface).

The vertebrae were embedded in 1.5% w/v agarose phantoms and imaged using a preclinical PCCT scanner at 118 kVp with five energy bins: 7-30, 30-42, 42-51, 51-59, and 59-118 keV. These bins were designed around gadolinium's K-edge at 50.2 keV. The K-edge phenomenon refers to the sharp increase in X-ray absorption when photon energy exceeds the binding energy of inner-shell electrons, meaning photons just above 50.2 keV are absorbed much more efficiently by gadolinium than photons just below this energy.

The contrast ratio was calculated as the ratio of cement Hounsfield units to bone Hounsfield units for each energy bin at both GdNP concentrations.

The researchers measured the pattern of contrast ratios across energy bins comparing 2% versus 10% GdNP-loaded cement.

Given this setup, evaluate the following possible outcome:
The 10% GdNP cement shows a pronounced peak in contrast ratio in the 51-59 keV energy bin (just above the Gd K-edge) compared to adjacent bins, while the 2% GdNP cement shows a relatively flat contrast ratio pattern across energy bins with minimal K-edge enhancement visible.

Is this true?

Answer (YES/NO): NO